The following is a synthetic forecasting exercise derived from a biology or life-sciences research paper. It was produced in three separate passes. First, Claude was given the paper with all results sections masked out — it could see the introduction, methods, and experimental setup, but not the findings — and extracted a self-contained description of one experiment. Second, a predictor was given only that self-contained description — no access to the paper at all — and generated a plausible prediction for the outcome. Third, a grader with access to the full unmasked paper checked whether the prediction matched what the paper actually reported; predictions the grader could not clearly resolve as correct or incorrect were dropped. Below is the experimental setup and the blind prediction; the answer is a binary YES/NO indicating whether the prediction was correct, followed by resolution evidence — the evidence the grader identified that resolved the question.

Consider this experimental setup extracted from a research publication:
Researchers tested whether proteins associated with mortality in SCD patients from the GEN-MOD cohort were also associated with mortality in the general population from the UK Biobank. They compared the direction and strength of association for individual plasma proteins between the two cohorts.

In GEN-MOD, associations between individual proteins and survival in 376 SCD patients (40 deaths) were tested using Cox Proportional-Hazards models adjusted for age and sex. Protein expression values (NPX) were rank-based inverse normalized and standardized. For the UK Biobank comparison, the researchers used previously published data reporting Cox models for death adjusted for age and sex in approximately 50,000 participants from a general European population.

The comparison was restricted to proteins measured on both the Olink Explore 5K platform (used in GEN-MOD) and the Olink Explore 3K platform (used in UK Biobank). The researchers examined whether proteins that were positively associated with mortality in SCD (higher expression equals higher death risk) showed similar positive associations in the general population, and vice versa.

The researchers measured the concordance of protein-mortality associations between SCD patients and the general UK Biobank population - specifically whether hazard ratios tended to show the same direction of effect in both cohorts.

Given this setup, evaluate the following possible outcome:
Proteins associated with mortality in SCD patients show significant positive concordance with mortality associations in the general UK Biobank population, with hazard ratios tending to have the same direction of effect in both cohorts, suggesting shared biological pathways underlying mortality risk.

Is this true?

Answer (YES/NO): YES